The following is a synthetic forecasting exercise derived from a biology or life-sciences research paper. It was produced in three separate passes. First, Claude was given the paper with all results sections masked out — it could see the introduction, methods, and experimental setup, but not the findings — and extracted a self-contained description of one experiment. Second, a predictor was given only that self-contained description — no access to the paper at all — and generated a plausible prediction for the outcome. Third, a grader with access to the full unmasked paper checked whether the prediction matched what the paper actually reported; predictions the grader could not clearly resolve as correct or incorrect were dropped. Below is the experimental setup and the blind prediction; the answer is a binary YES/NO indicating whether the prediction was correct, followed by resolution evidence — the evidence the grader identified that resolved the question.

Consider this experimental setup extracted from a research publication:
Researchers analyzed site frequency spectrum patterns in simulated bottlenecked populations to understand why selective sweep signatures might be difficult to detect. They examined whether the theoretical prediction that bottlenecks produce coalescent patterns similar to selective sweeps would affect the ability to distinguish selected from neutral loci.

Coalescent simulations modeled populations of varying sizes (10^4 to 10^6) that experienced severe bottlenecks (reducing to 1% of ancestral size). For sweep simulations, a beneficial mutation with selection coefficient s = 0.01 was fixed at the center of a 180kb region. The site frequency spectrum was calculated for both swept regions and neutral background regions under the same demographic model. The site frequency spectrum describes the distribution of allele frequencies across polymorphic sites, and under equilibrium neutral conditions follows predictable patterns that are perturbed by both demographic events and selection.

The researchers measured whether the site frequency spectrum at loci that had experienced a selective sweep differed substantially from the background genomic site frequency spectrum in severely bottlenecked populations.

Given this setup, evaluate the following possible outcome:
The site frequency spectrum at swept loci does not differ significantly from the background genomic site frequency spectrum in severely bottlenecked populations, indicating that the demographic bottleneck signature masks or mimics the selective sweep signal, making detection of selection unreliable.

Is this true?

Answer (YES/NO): YES